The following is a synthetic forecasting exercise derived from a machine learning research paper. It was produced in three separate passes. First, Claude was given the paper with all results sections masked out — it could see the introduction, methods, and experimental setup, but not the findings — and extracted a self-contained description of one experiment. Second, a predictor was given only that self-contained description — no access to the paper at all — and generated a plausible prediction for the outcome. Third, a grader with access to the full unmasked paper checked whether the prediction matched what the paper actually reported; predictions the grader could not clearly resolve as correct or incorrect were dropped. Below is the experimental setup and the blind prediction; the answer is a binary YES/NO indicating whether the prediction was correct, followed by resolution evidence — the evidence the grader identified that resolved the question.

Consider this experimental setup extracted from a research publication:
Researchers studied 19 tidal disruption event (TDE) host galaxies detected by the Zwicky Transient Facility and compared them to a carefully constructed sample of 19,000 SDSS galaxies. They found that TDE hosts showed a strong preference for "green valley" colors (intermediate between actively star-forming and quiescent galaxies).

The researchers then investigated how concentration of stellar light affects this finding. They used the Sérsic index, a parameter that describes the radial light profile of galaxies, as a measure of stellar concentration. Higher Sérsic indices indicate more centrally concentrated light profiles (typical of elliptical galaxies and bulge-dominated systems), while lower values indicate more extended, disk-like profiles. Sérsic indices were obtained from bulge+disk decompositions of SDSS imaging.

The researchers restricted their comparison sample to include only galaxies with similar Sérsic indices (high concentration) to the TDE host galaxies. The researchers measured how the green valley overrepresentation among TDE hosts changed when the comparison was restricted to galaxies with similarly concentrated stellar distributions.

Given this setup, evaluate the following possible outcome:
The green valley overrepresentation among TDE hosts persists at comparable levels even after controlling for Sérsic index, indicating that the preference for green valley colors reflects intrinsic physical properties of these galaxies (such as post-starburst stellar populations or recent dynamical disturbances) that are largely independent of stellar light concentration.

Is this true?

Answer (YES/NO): NO